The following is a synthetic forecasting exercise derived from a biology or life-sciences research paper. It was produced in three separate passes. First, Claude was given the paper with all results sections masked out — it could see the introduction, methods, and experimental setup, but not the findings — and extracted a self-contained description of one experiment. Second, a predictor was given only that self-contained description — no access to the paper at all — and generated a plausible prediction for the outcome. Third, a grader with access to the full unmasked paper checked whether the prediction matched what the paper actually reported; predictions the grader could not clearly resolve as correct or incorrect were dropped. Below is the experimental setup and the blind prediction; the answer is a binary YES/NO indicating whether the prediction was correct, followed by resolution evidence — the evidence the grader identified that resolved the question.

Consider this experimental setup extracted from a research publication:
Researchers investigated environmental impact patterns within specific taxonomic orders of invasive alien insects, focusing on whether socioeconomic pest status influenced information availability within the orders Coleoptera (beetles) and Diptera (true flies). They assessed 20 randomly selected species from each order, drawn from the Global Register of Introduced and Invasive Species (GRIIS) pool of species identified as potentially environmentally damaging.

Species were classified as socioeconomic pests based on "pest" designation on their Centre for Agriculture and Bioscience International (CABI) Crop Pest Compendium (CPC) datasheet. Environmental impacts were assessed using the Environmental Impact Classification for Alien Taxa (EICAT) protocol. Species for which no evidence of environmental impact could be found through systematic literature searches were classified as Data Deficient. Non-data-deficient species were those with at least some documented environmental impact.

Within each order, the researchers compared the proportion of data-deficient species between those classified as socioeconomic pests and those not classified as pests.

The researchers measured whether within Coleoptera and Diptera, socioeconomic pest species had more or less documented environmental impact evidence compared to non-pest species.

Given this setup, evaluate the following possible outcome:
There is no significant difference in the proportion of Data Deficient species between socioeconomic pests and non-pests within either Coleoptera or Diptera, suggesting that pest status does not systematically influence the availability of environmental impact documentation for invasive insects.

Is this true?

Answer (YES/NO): NO